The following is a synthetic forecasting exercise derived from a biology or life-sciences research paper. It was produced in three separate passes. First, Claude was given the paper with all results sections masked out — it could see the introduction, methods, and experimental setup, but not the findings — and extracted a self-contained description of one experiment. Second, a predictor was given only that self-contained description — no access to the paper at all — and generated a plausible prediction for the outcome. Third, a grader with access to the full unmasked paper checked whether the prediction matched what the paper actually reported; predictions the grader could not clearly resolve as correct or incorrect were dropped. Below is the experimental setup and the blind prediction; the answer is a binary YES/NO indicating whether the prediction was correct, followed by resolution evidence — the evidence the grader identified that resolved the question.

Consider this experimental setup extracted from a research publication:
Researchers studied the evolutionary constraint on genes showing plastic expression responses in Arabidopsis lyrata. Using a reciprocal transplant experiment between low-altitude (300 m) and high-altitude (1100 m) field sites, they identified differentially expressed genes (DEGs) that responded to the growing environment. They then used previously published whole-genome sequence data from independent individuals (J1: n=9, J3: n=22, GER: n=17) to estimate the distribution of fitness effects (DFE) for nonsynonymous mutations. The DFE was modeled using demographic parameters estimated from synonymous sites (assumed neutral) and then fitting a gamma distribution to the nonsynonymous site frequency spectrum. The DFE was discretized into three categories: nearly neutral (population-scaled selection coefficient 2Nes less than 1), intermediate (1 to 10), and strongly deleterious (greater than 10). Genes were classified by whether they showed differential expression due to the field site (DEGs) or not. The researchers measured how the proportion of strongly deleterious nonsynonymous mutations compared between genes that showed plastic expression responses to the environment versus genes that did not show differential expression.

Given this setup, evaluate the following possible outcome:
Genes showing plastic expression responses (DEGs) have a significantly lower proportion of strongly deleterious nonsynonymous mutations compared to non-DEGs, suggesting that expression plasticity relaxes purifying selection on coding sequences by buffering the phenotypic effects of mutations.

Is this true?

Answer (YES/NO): NO